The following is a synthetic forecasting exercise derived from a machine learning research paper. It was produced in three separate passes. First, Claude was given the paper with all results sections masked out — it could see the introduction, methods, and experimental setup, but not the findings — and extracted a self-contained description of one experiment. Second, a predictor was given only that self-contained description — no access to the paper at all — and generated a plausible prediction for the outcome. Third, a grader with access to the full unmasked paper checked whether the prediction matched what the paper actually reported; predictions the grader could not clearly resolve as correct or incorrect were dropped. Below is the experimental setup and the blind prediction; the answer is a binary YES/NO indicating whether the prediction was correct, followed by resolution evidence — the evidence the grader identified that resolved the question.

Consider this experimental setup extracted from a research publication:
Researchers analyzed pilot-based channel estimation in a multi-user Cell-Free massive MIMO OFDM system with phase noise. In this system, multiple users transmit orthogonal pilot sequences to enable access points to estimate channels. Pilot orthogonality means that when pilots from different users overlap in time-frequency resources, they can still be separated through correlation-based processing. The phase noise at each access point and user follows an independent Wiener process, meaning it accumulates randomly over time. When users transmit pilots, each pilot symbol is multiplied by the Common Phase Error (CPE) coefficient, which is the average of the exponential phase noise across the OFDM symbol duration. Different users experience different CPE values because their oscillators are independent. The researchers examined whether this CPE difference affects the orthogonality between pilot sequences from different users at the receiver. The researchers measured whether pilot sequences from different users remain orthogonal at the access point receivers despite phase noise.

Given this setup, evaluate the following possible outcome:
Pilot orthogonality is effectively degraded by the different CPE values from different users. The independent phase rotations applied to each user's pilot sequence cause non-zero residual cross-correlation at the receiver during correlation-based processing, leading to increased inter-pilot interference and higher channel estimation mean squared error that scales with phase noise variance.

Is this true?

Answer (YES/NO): NO